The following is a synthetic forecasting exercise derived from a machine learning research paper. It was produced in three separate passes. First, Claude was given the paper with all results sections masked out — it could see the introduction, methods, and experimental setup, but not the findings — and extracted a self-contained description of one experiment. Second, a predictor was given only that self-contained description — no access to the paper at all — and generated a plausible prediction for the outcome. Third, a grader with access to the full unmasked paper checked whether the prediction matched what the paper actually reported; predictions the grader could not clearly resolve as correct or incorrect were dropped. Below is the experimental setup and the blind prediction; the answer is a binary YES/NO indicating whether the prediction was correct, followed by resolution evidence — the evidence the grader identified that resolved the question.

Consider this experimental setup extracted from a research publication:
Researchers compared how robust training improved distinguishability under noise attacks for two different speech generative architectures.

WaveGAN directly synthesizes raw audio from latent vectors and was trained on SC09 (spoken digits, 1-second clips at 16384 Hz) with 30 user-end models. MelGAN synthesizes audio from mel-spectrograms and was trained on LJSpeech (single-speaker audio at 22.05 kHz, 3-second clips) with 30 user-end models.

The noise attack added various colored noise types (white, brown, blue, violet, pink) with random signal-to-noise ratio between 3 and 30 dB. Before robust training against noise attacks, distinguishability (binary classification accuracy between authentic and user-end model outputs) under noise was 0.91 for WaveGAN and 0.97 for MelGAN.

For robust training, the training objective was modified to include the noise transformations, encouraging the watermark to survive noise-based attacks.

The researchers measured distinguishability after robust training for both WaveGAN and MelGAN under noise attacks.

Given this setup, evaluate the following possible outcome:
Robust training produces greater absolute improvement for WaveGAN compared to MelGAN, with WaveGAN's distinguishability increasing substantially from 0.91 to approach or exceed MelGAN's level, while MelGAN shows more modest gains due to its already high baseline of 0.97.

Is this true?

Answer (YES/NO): YES